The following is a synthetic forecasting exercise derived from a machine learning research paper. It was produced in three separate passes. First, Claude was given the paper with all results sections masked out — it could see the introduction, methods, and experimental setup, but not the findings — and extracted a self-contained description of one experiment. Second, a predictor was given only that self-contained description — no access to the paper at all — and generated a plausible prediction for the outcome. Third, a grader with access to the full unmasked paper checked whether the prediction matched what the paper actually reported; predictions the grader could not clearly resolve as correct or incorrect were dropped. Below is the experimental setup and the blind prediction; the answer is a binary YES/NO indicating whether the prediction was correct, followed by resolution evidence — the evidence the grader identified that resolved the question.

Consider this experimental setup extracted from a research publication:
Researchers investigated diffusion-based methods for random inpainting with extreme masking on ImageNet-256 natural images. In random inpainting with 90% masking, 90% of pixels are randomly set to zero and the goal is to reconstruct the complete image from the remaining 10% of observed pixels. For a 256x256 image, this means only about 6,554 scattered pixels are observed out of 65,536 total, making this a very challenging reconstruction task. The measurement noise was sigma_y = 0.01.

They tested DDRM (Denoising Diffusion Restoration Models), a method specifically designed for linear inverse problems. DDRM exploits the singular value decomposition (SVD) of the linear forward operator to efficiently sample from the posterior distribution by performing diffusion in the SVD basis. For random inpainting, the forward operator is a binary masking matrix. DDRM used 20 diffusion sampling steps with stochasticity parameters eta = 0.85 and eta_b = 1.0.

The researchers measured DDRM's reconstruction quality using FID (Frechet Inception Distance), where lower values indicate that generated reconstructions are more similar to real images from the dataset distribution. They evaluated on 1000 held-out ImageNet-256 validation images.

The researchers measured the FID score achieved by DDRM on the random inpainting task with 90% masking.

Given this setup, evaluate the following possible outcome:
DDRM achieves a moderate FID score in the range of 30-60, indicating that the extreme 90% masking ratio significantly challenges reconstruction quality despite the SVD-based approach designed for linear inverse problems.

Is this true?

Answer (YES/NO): NO